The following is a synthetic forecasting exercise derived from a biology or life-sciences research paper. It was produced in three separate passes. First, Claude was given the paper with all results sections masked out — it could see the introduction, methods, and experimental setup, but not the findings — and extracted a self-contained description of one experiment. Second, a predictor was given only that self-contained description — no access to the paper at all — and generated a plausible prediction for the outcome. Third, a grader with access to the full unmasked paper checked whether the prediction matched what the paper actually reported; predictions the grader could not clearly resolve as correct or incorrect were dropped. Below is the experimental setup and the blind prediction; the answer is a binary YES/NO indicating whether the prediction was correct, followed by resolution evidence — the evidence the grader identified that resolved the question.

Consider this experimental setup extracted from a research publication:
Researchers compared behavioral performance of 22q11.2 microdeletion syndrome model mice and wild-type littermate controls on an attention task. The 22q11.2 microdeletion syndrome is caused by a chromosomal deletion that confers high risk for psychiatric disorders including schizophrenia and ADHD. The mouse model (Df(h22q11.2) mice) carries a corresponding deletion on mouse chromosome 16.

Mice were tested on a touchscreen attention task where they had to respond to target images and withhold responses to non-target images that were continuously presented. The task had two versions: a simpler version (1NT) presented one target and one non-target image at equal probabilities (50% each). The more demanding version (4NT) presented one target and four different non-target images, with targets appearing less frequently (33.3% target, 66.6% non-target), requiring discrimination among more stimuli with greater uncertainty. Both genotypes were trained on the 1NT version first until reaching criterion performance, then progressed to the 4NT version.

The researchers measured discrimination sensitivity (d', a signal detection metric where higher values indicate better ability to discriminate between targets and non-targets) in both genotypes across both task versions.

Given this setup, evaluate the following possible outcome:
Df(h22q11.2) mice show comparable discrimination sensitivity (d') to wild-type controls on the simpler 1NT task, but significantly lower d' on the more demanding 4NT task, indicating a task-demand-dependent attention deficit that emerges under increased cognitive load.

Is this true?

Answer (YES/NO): NO